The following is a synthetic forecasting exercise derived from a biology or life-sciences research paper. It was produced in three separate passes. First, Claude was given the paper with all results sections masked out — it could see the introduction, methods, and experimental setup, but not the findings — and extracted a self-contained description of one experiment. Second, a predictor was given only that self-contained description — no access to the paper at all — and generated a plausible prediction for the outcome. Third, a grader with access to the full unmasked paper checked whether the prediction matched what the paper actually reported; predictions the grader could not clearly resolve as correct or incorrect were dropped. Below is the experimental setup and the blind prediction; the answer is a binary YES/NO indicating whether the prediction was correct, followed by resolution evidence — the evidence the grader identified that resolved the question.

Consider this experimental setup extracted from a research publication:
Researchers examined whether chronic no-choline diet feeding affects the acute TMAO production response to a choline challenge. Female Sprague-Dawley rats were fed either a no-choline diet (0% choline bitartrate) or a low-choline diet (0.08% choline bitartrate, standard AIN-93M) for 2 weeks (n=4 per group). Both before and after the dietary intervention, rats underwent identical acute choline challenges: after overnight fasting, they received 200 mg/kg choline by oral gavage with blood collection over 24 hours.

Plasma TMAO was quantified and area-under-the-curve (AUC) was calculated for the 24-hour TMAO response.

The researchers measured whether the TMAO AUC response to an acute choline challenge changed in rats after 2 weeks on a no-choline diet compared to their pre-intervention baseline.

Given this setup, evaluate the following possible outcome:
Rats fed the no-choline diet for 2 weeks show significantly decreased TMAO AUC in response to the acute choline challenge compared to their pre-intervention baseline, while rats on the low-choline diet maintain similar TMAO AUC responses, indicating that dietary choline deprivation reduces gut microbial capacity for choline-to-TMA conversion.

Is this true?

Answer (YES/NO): NO